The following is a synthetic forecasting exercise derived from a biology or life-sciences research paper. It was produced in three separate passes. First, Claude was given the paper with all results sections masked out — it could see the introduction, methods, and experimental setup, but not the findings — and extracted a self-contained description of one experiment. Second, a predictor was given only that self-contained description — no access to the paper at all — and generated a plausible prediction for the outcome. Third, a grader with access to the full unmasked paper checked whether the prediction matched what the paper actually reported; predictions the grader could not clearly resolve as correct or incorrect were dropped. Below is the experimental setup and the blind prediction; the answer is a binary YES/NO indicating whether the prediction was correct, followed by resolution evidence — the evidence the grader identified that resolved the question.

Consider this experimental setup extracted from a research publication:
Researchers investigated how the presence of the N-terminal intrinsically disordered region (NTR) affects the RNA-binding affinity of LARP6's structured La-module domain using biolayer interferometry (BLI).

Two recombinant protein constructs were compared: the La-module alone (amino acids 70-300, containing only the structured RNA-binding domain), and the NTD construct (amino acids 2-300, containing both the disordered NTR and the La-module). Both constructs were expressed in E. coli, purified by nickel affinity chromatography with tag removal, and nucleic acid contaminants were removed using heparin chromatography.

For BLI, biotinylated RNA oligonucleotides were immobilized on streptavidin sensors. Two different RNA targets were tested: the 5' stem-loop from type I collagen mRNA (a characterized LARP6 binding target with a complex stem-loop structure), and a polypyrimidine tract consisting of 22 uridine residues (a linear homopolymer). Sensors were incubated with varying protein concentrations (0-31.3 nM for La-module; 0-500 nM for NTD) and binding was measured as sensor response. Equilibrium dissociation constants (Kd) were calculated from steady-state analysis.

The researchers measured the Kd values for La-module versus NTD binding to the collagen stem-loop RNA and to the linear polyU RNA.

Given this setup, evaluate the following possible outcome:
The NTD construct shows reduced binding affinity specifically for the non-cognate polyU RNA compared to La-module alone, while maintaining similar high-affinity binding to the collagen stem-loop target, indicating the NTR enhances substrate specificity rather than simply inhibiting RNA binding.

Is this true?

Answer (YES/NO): NO